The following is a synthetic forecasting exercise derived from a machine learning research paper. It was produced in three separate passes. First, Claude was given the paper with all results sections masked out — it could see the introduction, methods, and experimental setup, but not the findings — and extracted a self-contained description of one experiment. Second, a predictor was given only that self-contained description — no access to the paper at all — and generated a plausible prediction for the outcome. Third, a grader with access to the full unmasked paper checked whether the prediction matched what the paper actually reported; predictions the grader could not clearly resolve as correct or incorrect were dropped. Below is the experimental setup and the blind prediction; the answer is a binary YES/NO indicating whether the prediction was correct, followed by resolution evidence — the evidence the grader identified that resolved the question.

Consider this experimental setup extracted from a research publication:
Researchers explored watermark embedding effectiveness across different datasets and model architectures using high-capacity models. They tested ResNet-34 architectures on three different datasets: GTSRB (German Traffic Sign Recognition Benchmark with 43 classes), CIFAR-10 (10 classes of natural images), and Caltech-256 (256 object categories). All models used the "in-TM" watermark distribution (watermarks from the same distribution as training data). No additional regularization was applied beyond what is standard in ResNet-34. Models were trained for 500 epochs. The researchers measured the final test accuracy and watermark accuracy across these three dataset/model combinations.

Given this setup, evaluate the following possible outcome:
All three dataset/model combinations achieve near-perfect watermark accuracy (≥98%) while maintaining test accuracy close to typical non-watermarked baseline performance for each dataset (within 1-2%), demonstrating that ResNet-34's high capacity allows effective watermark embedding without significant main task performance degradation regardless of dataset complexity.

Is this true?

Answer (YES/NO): NO